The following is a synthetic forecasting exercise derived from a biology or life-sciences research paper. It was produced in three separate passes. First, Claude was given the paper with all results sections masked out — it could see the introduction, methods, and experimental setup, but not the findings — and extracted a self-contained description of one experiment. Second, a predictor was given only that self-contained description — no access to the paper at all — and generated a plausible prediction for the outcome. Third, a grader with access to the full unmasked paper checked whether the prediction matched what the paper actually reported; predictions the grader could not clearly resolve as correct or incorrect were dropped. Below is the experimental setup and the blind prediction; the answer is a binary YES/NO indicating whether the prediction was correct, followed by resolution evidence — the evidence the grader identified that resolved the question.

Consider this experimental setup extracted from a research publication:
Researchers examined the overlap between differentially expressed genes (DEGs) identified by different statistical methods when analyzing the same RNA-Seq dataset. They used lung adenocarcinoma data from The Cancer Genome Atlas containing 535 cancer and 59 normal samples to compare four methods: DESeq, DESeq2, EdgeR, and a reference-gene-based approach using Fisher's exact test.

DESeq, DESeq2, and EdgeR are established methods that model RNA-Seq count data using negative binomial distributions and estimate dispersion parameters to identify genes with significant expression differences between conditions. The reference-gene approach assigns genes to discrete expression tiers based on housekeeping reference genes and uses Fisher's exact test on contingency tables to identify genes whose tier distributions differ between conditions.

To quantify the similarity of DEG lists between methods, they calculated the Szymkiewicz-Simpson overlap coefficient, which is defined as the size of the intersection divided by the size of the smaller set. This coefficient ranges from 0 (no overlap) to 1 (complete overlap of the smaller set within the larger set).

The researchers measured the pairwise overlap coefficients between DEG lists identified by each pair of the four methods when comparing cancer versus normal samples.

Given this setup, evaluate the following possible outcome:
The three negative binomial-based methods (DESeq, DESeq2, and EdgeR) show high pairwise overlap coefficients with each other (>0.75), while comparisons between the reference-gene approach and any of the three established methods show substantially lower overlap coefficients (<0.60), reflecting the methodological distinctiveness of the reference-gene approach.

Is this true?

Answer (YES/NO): NO